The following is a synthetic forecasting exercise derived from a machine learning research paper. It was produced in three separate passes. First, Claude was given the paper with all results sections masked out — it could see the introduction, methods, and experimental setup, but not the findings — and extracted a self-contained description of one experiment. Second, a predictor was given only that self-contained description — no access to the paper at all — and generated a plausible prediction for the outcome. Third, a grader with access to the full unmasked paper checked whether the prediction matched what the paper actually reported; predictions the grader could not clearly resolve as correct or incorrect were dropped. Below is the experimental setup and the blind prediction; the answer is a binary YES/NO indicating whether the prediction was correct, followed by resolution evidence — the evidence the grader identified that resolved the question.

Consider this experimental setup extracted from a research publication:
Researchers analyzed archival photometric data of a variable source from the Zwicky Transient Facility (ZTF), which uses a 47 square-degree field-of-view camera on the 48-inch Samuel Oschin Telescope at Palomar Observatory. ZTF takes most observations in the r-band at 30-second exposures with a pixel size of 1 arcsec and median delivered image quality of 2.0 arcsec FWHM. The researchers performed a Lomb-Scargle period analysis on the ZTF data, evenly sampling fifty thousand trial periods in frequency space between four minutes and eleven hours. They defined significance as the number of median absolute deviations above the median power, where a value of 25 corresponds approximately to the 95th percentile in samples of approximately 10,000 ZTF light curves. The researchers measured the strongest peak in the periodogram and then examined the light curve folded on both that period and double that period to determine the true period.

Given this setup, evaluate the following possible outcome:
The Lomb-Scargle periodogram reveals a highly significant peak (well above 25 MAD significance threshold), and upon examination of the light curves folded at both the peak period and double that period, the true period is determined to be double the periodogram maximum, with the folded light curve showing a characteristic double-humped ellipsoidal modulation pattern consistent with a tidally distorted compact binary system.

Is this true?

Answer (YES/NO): NO